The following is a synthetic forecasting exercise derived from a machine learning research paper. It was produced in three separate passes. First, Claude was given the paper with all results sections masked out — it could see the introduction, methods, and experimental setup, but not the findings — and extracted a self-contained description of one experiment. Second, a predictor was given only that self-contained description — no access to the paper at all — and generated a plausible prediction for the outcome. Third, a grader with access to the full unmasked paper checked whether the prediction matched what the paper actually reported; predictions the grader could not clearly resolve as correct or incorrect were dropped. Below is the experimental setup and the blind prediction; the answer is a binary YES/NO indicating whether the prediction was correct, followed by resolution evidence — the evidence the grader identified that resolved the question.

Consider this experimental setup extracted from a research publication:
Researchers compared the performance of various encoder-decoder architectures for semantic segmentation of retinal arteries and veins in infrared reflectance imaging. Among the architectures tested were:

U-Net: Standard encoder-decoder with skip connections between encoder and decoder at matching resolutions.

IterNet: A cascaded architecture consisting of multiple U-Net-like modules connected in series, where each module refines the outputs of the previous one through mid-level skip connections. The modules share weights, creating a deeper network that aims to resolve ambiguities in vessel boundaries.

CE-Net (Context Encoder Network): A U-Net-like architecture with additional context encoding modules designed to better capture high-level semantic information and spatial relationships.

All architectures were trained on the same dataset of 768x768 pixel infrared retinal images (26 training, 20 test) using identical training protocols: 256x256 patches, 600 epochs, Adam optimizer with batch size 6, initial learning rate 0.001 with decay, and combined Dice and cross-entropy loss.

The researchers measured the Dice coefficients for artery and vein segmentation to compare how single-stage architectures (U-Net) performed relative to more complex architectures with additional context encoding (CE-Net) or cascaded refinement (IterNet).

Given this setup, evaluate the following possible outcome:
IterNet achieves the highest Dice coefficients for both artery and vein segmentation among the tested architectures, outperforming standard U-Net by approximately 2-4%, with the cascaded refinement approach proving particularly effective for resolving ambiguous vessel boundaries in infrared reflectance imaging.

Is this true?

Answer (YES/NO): NO